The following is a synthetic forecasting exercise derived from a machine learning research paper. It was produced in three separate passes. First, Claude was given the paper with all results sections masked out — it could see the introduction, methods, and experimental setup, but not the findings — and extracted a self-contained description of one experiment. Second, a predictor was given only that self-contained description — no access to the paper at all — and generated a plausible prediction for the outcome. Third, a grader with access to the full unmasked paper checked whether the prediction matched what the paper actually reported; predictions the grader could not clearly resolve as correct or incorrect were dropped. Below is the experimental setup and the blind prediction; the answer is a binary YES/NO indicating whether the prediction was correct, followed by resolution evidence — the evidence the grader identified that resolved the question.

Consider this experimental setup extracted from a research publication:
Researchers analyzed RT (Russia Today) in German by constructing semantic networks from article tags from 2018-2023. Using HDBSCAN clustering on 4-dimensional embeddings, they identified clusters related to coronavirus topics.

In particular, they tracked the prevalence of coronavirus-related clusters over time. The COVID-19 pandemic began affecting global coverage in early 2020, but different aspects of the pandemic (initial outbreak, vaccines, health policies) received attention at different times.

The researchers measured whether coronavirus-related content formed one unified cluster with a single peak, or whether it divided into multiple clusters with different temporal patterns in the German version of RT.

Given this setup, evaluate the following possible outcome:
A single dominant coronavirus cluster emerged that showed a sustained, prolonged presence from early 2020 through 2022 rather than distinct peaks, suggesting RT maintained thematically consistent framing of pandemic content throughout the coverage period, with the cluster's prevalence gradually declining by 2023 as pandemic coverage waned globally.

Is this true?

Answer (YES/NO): NO